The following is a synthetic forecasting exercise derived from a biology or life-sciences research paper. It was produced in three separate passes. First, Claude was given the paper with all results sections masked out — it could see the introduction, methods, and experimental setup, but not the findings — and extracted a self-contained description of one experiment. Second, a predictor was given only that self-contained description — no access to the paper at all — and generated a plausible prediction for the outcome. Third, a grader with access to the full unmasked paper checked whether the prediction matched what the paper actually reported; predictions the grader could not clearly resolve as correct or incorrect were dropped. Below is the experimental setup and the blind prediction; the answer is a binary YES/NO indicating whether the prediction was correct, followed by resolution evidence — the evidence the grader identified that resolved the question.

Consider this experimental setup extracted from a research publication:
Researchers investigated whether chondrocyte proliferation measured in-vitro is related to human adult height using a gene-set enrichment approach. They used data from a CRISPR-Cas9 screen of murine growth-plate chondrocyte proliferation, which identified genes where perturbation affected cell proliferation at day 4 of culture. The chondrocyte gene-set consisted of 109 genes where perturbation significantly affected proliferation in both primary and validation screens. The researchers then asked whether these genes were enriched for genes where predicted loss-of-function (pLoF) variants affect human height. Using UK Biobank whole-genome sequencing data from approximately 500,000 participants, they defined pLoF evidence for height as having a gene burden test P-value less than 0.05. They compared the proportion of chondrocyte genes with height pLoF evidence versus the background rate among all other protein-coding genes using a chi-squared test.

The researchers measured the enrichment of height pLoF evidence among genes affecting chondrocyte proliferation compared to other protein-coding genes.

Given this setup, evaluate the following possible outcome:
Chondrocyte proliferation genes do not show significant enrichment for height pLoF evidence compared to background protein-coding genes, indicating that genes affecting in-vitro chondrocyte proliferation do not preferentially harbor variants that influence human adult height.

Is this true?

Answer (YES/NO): NO